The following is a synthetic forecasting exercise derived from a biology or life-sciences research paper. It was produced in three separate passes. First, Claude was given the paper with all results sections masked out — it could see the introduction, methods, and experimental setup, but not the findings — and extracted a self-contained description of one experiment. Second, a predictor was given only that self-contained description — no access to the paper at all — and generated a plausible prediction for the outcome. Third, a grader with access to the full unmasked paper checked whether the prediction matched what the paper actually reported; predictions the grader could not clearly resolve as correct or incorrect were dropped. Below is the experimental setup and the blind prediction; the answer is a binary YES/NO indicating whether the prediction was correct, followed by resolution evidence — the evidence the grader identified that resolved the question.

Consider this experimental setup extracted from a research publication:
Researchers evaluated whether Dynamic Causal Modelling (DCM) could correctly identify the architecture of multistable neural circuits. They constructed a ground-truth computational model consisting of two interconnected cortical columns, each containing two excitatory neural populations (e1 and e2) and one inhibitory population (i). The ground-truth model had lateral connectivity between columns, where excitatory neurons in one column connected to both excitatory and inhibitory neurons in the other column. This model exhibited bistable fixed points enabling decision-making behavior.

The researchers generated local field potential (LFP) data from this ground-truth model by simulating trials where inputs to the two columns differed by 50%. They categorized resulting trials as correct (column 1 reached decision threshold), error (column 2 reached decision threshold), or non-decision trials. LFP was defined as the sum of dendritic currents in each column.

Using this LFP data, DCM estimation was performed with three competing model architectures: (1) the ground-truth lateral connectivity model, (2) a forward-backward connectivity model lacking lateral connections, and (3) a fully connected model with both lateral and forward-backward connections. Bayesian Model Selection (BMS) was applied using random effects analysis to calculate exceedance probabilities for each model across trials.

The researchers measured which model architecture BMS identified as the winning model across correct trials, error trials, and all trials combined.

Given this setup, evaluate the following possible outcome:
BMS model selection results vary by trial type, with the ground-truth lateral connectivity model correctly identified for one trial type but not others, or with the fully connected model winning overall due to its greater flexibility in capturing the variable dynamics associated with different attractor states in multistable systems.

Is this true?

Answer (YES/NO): NO